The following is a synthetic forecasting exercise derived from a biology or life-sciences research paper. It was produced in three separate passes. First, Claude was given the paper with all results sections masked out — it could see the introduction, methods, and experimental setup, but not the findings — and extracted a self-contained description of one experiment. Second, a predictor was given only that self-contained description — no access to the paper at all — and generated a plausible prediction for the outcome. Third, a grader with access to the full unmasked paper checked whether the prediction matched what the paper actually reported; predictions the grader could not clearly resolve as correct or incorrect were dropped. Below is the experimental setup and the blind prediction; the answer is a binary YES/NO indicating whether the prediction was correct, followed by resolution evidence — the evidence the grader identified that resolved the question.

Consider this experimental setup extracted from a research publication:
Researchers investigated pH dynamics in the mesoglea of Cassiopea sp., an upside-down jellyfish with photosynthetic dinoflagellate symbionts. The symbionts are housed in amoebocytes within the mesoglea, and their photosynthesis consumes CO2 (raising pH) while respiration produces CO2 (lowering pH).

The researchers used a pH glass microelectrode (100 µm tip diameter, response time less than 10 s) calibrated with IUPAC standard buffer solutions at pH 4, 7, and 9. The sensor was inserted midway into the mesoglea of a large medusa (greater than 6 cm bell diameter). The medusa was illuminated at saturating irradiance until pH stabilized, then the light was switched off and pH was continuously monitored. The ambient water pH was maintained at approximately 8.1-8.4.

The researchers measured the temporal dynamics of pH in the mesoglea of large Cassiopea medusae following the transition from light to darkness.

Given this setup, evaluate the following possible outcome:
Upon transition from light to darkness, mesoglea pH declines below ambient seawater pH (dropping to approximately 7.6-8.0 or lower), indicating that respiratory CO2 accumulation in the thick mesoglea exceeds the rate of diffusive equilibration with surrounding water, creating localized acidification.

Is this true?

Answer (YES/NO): NO